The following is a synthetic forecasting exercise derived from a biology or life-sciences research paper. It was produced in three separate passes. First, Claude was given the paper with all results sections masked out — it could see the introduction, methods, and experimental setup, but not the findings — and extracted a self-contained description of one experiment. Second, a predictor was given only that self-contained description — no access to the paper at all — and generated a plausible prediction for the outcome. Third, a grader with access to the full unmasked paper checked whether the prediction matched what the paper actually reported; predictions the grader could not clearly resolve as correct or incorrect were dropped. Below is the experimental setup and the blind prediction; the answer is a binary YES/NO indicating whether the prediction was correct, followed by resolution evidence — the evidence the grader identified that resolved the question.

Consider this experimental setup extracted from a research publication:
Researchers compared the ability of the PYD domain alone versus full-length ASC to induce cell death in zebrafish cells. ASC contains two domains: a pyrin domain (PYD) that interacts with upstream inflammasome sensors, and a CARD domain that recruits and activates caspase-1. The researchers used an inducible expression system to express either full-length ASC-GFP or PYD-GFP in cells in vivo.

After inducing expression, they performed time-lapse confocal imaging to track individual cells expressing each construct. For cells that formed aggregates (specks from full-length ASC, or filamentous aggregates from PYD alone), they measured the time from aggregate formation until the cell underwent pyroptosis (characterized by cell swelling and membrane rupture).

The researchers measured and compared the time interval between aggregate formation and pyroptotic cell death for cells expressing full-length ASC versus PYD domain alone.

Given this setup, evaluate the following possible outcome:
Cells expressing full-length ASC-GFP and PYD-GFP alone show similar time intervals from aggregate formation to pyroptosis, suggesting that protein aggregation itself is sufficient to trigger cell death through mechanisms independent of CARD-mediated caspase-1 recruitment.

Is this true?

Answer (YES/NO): NO